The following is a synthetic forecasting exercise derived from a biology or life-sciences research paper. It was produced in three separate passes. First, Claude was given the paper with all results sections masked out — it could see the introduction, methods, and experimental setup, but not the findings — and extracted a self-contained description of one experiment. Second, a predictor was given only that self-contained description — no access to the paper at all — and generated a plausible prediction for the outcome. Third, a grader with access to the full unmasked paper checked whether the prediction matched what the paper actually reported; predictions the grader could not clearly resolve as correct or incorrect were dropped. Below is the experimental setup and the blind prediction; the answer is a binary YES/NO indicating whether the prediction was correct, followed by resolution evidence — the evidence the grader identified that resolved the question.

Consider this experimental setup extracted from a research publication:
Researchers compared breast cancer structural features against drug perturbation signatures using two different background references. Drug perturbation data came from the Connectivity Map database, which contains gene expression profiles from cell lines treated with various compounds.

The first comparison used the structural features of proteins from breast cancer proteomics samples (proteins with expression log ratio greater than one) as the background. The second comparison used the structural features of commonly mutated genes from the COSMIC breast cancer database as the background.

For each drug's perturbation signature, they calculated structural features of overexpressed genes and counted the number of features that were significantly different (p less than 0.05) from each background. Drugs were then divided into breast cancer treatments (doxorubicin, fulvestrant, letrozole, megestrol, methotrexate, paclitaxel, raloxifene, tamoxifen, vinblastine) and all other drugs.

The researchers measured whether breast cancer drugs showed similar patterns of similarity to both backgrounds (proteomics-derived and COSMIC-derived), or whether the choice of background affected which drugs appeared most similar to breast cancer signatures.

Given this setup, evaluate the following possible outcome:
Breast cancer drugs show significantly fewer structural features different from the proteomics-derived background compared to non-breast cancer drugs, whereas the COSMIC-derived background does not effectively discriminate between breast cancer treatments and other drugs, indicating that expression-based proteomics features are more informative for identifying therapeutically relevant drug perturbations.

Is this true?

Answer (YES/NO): NO